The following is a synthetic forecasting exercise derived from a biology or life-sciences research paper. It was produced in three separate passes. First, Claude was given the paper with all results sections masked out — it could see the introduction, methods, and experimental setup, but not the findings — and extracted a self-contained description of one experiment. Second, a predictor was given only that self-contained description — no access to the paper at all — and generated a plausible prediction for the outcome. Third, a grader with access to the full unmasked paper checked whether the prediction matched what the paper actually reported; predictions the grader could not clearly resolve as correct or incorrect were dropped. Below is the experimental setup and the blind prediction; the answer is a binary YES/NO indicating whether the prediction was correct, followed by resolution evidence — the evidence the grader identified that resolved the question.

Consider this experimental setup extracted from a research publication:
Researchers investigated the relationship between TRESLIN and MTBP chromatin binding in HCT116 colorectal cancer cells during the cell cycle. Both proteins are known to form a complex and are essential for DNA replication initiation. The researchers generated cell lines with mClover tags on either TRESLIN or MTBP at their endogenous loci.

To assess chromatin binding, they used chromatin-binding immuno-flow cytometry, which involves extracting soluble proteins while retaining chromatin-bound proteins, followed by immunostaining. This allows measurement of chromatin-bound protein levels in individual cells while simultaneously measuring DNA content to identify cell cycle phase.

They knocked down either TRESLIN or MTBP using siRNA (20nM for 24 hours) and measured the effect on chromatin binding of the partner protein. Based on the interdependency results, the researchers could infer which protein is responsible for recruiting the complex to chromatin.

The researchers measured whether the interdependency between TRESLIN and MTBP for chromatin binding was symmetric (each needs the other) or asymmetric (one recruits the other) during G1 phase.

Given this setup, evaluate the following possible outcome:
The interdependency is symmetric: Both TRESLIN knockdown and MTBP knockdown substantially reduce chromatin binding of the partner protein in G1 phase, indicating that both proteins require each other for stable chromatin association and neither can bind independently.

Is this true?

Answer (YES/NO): NO